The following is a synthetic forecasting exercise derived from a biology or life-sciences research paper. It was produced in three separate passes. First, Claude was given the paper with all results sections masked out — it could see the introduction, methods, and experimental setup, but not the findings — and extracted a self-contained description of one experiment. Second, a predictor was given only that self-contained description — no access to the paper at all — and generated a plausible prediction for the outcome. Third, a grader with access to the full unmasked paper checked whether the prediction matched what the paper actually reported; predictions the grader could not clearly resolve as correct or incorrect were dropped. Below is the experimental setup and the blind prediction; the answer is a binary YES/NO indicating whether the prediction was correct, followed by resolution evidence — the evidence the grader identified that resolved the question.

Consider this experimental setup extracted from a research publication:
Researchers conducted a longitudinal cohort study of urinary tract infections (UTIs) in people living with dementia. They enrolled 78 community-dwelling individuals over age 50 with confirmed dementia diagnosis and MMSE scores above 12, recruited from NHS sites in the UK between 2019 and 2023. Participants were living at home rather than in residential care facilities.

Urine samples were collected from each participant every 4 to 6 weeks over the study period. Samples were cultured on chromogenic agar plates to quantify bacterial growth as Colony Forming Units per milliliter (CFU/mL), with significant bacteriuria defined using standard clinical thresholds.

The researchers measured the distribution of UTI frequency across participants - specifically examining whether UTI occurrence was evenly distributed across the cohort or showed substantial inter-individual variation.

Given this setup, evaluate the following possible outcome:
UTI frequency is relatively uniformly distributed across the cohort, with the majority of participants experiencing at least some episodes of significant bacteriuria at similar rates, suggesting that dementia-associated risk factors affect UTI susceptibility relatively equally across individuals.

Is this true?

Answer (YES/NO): NO